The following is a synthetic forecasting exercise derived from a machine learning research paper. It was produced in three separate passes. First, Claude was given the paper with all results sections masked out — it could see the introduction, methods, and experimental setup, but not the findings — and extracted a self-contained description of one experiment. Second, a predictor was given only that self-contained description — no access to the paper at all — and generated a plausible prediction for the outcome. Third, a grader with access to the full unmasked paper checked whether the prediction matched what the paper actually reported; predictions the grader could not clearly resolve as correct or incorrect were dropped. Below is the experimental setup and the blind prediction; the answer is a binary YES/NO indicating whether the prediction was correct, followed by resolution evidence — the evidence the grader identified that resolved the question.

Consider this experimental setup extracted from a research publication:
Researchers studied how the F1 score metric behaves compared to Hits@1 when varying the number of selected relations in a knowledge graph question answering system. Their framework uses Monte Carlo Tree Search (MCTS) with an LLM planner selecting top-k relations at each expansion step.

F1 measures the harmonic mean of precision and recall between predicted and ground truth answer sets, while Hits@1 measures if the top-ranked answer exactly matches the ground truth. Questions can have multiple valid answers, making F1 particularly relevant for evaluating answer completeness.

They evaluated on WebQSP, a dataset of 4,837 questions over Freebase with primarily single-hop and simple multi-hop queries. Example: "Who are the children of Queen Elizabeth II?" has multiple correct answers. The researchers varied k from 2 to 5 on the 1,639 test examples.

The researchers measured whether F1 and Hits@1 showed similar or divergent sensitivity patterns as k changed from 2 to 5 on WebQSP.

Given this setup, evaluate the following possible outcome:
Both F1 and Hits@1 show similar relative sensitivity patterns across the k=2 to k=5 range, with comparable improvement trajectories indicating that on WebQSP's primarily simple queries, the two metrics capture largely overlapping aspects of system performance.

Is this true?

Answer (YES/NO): YES